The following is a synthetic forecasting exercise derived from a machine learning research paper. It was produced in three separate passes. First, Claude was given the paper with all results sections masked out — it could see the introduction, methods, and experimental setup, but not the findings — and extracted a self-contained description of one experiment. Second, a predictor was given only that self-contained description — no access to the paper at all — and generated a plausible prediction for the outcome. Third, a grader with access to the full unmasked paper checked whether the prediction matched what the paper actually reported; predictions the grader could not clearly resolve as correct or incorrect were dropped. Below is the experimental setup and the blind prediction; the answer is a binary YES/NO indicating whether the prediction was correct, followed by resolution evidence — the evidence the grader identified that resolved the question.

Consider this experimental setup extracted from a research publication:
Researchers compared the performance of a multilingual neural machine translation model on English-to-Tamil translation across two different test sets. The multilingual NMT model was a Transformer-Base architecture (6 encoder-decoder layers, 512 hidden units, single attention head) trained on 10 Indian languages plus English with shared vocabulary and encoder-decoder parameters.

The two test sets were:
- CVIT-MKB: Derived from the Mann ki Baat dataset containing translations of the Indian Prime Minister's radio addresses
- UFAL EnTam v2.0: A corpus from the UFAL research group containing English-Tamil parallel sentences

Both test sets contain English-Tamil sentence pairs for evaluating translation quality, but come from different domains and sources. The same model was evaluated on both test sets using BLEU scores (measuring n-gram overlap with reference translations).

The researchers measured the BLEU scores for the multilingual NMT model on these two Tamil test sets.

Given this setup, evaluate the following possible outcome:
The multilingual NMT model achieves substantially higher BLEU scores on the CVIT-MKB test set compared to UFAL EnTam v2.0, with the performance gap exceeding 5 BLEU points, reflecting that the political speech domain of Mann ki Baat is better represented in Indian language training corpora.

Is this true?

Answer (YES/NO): NO